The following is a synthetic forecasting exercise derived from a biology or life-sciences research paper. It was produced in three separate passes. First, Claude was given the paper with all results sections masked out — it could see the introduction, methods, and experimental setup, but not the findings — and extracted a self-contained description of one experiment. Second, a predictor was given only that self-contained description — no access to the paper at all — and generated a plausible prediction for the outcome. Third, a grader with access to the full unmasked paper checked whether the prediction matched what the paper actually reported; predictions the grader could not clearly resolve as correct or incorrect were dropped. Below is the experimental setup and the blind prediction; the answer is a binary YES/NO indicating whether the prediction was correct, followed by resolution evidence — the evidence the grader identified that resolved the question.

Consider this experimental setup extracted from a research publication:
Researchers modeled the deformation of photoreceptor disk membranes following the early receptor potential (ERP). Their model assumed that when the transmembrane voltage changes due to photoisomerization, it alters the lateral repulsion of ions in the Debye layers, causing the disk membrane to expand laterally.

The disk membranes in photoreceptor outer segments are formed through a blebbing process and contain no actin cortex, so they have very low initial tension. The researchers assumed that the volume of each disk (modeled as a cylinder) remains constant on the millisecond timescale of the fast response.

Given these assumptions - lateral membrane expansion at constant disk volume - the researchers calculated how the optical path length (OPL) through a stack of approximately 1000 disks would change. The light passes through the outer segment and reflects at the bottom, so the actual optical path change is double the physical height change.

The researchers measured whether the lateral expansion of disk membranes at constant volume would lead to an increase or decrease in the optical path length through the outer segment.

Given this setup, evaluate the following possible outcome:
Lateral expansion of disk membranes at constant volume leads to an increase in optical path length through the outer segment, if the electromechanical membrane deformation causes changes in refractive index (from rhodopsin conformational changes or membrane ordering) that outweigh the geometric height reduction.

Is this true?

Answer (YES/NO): NO